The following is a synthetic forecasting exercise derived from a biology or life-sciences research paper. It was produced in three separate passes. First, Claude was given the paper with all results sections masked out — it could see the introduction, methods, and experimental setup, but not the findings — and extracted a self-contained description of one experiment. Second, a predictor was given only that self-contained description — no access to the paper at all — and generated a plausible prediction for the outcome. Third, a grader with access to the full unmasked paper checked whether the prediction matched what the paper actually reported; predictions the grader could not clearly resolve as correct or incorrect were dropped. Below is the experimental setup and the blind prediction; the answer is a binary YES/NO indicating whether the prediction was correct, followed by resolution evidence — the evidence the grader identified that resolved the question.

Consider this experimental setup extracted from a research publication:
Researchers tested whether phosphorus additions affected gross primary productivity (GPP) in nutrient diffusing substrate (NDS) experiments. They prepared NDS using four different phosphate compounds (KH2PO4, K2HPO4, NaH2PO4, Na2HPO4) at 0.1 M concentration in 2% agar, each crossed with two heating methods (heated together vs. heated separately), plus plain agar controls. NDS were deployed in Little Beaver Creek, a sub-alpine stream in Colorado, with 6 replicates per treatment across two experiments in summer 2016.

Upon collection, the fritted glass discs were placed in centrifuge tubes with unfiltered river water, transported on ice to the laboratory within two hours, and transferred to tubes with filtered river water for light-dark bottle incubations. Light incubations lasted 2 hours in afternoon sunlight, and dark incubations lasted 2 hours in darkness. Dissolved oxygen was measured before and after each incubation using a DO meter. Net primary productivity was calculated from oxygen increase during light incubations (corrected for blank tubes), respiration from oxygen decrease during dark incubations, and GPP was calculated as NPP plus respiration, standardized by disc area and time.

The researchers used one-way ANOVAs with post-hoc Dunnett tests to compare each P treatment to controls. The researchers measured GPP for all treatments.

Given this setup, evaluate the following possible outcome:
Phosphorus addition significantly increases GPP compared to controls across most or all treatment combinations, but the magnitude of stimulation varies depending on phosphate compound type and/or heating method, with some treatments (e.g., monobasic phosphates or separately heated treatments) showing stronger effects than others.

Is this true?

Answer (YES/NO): NO